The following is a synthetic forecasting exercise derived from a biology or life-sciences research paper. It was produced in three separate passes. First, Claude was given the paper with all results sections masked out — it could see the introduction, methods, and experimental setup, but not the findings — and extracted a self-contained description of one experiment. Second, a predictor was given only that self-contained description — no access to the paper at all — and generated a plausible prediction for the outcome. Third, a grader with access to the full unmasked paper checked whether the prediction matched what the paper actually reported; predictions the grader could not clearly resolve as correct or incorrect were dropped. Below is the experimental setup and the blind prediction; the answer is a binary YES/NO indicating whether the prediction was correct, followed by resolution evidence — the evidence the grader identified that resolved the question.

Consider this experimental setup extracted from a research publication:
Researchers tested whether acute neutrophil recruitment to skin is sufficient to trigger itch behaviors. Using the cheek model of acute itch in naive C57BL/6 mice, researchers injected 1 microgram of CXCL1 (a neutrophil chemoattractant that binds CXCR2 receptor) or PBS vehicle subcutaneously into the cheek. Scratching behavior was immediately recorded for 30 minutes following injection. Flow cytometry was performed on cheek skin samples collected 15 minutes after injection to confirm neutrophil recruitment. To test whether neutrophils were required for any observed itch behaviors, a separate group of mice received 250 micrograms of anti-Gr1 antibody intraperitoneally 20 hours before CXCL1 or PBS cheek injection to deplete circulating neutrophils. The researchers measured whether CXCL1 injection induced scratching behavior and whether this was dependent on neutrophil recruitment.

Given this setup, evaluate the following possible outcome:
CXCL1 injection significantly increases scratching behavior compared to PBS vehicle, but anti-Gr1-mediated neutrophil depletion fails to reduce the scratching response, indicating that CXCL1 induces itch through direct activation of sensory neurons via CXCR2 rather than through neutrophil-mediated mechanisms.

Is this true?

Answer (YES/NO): NO